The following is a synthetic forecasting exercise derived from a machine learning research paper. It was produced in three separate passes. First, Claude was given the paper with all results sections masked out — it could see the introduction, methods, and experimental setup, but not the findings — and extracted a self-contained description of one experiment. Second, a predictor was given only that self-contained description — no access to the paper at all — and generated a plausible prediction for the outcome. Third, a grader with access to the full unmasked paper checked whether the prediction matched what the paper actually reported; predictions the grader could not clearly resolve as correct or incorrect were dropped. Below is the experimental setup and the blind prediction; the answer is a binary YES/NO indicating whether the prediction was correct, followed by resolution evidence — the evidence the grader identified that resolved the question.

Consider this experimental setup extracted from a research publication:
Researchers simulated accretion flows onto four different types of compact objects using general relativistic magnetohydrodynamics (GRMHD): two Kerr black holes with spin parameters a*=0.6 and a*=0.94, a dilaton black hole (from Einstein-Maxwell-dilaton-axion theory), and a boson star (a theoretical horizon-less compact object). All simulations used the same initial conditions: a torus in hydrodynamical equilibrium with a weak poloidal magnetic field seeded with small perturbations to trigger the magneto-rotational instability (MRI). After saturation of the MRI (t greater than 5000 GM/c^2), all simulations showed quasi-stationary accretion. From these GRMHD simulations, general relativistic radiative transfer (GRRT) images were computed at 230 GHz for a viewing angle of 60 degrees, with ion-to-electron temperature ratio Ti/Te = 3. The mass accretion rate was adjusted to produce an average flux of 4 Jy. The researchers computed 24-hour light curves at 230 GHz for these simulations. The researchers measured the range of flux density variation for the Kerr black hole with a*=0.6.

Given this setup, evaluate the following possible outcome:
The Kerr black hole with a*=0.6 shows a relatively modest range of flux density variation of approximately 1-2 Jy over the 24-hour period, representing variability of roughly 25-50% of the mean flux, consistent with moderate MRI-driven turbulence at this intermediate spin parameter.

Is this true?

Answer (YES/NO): YES